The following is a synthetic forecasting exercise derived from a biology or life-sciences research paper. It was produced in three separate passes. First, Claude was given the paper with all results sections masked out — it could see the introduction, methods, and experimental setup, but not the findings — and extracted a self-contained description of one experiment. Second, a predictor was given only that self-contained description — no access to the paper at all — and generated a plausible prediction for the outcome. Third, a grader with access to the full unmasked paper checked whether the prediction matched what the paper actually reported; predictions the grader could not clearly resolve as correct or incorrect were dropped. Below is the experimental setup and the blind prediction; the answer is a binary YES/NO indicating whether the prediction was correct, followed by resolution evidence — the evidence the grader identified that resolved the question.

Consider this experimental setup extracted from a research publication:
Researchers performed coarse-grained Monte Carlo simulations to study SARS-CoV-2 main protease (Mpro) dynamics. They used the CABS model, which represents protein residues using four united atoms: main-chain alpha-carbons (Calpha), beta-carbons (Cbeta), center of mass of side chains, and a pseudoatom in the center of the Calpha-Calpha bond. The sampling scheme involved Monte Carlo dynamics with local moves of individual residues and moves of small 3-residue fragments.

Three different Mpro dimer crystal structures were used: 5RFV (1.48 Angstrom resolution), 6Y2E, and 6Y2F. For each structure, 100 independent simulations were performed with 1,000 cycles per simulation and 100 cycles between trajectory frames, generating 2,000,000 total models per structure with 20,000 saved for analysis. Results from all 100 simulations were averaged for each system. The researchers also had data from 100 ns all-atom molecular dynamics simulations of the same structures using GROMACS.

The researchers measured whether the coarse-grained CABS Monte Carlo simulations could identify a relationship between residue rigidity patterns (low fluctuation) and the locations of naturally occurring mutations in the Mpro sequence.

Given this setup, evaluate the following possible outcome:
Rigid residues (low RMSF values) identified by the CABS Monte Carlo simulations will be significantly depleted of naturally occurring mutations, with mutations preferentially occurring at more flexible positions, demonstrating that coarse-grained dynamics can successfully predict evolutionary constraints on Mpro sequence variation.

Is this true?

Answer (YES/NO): NO